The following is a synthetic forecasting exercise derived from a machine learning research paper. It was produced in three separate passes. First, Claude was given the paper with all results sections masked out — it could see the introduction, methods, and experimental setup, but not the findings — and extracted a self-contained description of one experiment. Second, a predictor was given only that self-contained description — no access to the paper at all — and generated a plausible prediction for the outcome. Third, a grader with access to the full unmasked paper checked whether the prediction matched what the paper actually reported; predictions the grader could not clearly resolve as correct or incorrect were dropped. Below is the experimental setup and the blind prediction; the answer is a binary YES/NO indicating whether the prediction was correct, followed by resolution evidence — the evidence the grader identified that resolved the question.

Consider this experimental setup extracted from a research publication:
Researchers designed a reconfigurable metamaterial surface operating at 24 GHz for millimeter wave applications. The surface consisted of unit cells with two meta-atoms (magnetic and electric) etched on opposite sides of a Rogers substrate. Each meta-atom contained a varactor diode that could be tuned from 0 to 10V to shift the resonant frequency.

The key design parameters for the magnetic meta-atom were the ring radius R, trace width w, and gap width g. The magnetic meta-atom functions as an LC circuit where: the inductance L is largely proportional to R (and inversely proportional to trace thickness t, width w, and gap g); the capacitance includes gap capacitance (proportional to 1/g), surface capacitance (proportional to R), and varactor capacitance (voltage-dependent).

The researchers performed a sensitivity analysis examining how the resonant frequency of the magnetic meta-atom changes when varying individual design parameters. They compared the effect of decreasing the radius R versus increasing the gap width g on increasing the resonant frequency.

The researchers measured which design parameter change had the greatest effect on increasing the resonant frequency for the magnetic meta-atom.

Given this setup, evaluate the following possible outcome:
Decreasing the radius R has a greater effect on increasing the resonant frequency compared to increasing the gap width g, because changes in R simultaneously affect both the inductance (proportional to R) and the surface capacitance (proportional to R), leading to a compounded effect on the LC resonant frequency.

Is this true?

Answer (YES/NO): YES